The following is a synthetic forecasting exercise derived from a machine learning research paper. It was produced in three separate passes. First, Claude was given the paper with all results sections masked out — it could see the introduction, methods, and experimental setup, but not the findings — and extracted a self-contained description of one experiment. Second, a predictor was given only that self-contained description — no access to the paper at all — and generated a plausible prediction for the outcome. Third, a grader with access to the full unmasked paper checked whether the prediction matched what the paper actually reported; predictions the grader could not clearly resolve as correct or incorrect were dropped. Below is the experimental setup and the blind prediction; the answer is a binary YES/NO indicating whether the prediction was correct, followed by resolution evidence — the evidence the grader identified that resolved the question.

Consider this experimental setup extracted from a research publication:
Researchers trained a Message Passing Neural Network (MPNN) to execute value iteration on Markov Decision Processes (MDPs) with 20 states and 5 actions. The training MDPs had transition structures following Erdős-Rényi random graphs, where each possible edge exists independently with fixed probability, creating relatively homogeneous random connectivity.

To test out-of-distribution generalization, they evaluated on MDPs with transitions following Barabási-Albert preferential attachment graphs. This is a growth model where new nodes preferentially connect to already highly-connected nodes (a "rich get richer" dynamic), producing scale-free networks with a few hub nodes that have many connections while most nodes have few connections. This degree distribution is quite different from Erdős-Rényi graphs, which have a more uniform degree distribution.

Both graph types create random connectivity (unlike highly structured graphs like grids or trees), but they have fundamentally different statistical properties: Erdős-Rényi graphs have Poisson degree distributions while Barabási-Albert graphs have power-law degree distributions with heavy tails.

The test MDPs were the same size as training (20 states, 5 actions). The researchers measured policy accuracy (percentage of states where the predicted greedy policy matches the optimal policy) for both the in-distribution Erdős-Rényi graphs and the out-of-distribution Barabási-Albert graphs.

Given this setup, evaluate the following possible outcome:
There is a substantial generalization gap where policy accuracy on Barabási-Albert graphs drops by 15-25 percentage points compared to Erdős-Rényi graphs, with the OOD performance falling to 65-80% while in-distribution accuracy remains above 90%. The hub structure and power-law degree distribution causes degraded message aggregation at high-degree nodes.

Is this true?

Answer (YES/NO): NO